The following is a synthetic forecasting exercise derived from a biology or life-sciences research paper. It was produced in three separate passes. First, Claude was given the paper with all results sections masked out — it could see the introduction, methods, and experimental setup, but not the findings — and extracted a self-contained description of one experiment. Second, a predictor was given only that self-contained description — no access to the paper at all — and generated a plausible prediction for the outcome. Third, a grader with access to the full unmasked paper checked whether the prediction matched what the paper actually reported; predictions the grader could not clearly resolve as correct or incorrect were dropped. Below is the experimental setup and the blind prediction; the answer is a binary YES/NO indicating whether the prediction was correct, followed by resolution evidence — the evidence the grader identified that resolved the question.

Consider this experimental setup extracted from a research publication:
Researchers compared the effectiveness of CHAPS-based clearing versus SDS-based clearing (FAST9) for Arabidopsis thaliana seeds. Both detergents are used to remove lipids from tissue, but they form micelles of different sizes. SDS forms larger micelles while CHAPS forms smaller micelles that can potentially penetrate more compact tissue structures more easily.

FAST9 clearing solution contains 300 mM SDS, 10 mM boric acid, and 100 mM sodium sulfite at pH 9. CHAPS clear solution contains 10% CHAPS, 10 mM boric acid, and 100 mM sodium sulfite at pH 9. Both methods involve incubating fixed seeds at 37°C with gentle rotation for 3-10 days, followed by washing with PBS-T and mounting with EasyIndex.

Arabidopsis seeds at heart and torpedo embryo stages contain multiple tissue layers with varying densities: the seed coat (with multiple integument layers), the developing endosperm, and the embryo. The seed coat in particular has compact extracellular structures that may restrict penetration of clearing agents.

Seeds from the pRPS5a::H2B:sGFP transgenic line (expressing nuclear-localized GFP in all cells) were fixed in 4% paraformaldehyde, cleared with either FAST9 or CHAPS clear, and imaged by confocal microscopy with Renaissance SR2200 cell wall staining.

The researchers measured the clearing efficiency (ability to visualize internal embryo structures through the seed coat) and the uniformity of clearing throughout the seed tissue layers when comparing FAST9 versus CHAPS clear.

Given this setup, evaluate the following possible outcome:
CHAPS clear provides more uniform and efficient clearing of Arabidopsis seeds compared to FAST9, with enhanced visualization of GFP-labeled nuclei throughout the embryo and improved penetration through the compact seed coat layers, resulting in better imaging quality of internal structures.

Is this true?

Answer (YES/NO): NO